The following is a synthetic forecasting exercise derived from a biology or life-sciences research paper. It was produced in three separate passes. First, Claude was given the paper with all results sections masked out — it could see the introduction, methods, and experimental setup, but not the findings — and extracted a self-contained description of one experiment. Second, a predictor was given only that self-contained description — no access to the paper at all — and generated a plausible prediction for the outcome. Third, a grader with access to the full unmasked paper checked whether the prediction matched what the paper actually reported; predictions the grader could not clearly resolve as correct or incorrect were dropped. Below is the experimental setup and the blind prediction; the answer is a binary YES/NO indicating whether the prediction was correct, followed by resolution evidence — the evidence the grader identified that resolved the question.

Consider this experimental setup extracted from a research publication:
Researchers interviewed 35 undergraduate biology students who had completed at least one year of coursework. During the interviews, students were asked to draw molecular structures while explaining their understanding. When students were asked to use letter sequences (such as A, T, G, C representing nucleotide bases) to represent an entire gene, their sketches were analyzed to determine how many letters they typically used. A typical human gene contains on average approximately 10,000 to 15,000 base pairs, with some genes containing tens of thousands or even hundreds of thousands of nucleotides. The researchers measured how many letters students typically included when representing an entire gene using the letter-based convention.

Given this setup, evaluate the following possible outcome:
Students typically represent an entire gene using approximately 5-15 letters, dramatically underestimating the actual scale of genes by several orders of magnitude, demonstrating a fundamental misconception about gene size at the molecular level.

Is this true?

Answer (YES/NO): NO